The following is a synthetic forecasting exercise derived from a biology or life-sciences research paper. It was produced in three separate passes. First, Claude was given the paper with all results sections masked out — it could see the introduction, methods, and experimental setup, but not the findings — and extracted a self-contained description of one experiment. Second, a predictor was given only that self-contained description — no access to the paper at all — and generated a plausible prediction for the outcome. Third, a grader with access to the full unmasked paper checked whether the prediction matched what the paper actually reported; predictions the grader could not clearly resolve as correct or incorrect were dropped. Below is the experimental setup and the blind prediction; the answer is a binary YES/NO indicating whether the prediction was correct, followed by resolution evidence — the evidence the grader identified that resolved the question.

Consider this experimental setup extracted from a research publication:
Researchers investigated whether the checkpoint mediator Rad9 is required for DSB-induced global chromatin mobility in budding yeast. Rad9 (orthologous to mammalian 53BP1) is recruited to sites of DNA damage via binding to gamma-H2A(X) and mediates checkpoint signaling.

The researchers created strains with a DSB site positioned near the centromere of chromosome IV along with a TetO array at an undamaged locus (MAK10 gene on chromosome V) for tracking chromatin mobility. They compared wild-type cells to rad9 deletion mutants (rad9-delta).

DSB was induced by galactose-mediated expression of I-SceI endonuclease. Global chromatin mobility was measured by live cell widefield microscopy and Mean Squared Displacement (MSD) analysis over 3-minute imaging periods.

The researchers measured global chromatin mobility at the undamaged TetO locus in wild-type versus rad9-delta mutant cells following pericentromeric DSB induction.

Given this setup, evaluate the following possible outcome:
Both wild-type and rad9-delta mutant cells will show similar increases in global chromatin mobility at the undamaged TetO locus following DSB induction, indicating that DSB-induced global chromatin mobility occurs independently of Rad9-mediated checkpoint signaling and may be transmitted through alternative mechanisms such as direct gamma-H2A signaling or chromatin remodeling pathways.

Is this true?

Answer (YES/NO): YES